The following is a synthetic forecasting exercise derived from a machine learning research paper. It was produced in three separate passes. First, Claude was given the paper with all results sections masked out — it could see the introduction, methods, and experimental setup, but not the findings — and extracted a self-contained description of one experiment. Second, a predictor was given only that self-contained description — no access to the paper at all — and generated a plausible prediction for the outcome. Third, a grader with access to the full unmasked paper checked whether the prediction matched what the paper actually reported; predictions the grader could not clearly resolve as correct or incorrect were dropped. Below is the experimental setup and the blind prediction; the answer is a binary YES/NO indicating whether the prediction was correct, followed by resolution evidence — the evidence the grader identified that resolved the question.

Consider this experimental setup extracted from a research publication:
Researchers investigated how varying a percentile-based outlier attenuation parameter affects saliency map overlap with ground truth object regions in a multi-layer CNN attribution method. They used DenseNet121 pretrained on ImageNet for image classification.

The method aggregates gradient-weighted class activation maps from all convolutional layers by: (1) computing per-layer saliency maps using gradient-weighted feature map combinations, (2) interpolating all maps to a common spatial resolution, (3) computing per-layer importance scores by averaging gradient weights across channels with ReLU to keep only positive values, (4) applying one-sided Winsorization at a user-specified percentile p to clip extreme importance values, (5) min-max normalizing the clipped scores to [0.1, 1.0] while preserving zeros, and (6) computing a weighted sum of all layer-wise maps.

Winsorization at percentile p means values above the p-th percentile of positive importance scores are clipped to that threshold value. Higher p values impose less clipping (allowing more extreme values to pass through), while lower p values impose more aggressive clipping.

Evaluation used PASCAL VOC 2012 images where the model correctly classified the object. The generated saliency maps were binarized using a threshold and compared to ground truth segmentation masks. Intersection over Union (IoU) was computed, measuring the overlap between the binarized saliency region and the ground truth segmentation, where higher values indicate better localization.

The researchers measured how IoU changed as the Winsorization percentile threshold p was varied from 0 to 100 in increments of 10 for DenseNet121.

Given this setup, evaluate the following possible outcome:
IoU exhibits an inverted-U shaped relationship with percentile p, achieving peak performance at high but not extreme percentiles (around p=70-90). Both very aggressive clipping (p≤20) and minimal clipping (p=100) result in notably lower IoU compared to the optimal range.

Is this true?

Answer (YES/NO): NO